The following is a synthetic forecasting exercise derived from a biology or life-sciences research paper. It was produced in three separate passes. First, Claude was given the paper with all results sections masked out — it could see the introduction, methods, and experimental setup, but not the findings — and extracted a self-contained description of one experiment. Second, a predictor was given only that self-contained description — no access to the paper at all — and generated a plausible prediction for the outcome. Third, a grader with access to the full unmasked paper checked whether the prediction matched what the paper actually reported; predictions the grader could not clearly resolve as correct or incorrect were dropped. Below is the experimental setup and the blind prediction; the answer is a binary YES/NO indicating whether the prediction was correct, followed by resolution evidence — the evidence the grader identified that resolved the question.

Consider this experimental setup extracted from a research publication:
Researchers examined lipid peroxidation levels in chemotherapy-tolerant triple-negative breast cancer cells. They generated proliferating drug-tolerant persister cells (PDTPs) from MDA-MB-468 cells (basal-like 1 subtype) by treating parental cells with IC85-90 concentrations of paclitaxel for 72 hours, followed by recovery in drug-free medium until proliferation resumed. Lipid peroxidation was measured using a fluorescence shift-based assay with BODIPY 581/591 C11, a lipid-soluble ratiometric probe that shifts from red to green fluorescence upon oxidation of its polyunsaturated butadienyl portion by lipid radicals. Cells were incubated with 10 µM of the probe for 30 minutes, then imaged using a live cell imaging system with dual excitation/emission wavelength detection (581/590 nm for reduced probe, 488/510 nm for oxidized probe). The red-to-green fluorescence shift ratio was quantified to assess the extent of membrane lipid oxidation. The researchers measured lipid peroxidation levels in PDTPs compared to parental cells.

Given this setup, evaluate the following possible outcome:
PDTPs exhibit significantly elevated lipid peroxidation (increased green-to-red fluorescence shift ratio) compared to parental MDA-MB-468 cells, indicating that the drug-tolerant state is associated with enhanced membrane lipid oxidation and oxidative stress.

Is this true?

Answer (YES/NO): YES